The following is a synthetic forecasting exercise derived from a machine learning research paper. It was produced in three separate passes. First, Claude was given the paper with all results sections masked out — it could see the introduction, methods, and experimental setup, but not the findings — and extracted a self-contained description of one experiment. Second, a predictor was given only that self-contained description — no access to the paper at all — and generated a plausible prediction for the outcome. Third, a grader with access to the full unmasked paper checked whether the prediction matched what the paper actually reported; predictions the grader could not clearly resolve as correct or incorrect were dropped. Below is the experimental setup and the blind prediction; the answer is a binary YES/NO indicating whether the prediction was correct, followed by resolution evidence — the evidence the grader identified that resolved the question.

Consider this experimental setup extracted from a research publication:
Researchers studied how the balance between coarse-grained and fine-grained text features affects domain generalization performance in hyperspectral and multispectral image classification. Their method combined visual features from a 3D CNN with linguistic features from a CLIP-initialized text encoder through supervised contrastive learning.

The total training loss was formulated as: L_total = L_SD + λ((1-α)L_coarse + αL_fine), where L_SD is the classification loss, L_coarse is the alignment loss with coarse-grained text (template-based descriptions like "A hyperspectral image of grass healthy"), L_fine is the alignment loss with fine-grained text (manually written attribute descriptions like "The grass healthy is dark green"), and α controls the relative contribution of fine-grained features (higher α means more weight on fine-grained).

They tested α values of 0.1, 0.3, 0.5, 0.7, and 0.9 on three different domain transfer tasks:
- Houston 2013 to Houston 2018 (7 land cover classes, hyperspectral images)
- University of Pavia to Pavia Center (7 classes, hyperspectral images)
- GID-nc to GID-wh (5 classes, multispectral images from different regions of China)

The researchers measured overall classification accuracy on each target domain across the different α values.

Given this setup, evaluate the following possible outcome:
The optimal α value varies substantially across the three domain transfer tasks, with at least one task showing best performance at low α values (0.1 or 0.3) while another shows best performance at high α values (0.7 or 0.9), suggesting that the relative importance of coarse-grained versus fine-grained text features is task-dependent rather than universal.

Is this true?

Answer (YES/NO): NO